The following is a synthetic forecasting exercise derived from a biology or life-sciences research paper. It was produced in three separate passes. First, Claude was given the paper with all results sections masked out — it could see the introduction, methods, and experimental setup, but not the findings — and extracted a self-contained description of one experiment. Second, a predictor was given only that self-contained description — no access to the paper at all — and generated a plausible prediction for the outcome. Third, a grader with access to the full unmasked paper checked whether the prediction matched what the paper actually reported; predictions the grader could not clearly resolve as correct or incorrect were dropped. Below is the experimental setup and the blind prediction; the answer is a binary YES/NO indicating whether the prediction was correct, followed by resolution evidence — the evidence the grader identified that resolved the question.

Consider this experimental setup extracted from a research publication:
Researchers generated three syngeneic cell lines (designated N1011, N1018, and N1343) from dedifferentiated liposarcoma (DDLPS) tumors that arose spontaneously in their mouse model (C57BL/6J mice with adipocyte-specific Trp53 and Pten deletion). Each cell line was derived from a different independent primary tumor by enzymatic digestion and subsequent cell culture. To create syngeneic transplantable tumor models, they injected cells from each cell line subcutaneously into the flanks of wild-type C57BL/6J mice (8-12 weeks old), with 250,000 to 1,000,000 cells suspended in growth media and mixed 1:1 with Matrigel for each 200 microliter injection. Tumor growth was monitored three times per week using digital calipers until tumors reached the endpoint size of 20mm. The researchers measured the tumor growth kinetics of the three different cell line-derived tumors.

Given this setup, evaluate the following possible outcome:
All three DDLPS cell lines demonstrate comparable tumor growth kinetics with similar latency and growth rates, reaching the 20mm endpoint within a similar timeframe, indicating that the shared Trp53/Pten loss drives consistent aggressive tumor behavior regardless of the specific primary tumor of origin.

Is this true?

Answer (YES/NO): NO